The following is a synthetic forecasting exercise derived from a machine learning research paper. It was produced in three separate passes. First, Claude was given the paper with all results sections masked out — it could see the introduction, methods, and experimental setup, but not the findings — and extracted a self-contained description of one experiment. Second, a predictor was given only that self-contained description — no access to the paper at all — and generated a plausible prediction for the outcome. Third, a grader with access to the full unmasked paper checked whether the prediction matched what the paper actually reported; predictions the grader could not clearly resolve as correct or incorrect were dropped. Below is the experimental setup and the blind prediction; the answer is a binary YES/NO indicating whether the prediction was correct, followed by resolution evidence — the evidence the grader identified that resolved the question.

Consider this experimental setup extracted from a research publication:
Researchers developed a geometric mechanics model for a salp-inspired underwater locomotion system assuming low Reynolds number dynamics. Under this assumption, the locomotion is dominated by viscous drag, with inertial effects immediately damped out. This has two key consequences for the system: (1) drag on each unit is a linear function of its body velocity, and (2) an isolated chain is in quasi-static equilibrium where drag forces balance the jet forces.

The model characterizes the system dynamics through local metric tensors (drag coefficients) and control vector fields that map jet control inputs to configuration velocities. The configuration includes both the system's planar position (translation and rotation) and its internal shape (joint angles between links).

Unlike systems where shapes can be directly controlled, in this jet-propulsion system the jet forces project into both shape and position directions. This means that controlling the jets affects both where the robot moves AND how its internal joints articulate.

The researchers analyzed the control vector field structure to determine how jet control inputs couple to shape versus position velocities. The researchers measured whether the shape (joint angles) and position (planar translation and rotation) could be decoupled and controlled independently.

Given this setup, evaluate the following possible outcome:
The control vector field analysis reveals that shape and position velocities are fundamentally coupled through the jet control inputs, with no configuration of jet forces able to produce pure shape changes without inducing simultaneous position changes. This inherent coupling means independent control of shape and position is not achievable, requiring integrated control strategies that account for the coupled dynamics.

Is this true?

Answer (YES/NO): YES